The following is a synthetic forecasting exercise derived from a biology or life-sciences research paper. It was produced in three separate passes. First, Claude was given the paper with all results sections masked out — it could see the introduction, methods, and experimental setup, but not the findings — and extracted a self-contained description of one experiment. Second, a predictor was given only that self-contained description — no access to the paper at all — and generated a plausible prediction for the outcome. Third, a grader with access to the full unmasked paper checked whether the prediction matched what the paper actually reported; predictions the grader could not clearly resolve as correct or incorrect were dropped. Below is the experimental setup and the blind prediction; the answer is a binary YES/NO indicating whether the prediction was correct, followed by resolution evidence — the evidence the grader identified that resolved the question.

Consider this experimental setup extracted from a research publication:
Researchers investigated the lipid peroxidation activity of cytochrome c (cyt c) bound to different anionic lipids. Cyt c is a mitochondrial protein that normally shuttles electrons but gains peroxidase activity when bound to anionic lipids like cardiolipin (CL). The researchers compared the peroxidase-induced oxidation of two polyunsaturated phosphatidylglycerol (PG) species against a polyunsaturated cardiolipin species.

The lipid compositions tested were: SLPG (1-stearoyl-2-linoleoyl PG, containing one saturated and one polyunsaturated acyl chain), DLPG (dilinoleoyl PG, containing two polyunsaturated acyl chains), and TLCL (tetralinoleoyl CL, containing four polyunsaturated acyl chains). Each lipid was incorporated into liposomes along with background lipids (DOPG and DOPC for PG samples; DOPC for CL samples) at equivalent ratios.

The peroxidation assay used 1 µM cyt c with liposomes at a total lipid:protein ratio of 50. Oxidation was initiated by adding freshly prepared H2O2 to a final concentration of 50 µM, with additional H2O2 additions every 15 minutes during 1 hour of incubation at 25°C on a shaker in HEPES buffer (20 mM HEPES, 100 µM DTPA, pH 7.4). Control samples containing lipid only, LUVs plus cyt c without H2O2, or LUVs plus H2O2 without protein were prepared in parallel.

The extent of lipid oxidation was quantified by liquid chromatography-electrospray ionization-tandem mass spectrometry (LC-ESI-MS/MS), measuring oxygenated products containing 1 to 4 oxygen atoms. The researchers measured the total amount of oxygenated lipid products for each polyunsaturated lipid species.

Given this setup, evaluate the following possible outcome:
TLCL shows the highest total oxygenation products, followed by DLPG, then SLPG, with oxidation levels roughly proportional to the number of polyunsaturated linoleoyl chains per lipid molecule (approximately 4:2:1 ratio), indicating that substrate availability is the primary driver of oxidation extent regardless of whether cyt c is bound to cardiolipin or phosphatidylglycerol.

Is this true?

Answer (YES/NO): NO